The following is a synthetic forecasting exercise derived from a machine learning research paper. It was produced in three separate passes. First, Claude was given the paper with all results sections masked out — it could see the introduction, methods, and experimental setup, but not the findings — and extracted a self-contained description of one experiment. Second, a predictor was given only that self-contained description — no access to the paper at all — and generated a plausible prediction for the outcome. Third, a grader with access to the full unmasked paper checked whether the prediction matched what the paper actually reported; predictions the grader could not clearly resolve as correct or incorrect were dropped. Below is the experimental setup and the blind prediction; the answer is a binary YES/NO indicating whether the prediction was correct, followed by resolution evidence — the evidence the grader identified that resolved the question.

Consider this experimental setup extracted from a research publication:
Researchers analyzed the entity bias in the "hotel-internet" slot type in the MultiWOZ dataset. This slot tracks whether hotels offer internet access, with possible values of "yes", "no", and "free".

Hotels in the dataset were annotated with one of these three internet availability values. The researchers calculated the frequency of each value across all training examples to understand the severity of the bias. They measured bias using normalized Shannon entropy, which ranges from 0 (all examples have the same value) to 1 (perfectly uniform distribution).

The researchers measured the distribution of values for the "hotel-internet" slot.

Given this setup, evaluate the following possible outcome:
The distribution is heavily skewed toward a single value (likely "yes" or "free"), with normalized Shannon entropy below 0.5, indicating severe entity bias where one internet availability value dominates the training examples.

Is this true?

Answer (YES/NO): YES